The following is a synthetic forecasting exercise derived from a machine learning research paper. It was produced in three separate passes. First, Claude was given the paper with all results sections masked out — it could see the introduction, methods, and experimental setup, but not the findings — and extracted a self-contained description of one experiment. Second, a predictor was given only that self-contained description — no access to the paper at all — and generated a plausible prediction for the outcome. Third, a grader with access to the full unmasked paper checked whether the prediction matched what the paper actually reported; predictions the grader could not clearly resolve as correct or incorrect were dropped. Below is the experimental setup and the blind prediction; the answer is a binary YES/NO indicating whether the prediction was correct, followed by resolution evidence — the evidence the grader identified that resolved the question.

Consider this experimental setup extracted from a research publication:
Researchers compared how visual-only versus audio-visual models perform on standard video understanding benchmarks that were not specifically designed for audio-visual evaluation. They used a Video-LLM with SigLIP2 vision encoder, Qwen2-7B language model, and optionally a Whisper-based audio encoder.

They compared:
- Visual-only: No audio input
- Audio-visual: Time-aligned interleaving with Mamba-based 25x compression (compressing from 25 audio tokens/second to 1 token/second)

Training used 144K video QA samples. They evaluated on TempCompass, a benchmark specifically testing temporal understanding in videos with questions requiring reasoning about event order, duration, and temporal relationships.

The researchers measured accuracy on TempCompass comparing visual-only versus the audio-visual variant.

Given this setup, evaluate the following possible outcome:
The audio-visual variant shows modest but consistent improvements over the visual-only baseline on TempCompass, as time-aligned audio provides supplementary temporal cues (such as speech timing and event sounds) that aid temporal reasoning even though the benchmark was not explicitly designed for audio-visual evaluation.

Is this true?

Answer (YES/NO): NO